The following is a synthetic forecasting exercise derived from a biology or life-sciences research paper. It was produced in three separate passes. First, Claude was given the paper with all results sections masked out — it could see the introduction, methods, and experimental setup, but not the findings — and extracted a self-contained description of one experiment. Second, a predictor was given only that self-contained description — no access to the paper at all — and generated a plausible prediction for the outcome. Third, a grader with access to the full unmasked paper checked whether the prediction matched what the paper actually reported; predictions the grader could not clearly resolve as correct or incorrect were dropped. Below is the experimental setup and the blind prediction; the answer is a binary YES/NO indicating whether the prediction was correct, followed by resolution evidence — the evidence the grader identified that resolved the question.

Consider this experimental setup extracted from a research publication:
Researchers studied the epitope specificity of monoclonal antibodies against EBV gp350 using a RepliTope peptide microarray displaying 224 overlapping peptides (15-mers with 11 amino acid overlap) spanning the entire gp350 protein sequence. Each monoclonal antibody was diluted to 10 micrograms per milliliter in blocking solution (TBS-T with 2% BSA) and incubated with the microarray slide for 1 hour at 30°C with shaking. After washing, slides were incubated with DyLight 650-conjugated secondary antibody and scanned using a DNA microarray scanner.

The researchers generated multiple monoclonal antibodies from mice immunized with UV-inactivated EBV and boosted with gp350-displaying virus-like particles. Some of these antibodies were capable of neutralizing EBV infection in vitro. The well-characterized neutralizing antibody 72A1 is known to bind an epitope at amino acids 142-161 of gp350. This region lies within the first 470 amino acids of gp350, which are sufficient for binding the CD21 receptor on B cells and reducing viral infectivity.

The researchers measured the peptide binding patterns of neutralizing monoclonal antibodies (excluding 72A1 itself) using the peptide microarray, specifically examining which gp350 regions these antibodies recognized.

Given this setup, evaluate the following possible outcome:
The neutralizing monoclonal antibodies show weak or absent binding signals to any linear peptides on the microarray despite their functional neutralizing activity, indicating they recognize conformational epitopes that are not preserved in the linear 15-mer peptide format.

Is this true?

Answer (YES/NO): NO